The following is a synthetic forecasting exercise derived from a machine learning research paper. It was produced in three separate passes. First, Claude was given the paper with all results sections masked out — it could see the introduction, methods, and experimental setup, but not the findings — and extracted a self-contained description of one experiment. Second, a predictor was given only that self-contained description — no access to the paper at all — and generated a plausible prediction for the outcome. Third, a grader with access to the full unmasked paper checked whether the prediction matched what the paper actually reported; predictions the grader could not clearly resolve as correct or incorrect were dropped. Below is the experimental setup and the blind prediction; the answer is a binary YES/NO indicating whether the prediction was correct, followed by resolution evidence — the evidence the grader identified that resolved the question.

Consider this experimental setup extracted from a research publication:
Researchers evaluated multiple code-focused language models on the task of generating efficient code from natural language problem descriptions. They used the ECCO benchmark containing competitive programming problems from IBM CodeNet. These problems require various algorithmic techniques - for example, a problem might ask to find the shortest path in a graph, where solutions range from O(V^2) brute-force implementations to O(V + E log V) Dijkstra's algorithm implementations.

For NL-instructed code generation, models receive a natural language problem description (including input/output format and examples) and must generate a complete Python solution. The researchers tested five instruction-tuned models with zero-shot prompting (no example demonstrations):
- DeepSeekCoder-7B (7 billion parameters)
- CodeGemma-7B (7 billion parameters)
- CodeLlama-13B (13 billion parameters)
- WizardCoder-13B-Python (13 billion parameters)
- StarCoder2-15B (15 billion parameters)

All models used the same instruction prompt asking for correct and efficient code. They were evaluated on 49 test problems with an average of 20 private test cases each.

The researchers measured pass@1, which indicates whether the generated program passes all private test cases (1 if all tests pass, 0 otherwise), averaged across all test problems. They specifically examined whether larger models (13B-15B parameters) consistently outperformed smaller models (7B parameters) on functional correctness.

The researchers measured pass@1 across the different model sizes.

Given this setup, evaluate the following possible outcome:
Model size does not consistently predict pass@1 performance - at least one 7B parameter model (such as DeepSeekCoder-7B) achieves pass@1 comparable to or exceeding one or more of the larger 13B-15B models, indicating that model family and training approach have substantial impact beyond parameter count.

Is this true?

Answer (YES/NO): YES